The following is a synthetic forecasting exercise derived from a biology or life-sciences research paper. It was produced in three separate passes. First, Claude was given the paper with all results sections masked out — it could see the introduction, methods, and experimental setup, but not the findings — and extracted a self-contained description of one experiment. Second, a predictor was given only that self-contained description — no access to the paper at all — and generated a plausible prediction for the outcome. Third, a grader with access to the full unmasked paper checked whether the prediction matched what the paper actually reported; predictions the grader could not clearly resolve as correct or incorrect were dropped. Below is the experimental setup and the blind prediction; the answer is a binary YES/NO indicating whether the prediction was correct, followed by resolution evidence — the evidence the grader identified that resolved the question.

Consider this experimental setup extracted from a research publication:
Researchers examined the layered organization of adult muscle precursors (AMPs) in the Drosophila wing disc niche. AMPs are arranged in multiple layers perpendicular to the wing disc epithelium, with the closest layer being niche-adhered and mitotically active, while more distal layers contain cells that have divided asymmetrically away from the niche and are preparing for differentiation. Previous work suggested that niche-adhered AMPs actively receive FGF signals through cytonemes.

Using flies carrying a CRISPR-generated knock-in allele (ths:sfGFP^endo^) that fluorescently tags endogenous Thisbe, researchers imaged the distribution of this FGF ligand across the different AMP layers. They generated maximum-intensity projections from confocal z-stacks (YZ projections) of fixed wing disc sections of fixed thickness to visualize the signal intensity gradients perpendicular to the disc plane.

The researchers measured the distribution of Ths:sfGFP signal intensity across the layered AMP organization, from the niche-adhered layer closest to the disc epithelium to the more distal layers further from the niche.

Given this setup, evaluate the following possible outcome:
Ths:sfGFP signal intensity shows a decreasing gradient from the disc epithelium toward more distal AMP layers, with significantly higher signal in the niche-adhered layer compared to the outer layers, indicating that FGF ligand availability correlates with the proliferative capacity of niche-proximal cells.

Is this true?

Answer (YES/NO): YES